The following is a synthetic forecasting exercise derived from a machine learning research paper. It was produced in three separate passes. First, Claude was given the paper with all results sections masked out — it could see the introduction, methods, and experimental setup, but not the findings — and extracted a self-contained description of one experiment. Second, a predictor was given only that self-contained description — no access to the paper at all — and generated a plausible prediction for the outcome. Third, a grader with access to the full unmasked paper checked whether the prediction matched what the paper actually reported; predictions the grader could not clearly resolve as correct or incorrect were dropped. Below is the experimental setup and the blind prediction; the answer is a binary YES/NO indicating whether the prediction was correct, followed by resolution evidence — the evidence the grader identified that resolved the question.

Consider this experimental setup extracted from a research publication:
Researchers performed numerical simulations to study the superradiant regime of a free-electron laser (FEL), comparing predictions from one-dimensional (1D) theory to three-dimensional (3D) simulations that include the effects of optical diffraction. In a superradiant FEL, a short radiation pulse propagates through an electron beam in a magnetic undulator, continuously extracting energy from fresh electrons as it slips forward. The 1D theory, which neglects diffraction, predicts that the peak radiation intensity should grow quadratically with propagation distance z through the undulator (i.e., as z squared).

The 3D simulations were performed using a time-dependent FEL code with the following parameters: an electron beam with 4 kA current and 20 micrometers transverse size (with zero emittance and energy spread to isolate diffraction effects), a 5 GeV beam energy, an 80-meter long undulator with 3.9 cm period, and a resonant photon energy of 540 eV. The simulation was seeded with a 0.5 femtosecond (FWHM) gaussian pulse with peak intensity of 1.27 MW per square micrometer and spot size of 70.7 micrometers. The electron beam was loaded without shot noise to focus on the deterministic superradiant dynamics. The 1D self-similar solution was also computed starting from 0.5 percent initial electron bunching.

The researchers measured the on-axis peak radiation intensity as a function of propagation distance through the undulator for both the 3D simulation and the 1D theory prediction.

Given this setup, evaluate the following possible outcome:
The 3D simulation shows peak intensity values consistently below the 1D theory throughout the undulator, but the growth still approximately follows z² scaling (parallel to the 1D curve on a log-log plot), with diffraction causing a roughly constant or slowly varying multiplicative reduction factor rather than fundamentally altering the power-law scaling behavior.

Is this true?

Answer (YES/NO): NO